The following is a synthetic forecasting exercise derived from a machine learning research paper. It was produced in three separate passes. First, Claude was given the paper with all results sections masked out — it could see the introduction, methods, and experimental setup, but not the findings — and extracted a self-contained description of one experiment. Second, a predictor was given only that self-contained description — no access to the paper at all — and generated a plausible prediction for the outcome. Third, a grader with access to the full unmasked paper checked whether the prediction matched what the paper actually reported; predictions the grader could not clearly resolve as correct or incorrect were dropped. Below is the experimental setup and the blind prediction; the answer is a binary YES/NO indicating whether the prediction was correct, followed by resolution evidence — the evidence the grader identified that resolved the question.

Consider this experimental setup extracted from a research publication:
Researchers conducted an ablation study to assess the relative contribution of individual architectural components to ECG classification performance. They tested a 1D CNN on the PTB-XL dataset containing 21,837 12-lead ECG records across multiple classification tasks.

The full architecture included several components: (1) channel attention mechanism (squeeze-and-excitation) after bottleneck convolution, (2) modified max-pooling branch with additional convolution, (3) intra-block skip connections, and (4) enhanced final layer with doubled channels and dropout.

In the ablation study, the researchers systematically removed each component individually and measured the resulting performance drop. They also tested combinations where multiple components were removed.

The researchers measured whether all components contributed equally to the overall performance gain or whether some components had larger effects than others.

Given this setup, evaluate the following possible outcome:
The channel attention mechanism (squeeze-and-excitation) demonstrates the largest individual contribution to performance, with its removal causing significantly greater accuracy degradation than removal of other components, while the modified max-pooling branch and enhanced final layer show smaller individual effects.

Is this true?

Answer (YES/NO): YES